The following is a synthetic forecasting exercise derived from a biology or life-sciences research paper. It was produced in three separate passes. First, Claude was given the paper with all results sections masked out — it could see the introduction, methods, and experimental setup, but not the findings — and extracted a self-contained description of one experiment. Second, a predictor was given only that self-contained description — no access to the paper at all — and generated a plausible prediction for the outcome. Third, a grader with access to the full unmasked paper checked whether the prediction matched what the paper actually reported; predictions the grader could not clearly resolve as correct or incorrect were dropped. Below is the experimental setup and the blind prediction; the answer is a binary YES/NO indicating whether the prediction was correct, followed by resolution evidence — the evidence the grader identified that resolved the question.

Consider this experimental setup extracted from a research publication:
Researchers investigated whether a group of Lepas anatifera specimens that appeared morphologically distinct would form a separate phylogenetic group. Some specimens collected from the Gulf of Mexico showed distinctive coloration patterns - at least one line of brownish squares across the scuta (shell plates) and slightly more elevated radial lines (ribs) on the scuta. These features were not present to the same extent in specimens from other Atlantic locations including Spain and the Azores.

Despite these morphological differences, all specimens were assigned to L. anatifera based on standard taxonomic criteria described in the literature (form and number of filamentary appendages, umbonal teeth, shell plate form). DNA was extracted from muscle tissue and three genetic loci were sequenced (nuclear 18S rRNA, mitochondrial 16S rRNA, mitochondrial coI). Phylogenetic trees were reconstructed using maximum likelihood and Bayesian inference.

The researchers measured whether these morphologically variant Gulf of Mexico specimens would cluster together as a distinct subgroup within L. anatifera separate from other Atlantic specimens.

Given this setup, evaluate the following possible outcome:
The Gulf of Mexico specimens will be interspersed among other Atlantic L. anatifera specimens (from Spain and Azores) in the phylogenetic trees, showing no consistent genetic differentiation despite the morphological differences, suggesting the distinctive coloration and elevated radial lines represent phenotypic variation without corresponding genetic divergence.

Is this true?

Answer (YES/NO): NO